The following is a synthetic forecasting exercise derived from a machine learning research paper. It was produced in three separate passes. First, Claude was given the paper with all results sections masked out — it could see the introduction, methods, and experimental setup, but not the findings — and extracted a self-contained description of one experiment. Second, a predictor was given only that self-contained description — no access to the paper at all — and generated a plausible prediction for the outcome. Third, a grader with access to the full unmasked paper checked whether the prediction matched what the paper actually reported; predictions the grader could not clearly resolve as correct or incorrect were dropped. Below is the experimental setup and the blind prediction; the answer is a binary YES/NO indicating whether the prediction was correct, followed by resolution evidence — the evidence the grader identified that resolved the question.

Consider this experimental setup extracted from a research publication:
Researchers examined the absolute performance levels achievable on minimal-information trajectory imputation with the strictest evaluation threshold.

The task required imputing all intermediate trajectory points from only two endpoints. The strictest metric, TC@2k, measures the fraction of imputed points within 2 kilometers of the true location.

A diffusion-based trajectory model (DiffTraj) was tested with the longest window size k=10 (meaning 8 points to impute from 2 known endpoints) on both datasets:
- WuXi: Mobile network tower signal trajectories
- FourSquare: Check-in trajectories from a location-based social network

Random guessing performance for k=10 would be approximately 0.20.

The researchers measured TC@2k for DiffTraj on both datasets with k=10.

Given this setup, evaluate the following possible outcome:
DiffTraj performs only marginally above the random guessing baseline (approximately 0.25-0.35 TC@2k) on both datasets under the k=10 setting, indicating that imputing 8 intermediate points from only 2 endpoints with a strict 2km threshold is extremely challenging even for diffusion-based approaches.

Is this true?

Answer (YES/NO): NO